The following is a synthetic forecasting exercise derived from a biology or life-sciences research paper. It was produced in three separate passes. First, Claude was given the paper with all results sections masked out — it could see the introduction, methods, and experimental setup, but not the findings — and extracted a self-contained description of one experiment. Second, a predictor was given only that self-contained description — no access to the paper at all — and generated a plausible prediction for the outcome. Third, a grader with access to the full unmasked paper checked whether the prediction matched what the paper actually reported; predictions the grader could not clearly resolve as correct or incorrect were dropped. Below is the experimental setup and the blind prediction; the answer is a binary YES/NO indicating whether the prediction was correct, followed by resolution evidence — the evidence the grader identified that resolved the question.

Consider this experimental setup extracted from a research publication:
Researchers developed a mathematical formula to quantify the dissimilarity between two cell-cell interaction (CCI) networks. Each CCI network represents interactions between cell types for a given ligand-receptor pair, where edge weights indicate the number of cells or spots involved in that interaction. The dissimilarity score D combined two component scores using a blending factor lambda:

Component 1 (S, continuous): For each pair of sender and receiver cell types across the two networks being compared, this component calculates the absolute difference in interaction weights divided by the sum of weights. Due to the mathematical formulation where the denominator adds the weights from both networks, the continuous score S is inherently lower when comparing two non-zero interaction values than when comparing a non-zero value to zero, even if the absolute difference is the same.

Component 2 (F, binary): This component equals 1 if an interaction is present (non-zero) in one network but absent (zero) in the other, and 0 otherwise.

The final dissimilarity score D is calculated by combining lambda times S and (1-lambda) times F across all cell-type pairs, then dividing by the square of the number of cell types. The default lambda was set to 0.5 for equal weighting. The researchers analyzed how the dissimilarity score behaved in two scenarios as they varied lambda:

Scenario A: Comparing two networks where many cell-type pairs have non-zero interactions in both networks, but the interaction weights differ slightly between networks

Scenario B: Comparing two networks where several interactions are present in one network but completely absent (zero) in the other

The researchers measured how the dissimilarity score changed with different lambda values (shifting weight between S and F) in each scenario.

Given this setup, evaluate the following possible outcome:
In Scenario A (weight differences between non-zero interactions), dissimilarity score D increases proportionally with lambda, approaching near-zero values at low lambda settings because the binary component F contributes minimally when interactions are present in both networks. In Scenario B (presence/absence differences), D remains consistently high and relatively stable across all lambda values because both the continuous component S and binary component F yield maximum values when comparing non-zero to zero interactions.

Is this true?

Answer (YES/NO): NO